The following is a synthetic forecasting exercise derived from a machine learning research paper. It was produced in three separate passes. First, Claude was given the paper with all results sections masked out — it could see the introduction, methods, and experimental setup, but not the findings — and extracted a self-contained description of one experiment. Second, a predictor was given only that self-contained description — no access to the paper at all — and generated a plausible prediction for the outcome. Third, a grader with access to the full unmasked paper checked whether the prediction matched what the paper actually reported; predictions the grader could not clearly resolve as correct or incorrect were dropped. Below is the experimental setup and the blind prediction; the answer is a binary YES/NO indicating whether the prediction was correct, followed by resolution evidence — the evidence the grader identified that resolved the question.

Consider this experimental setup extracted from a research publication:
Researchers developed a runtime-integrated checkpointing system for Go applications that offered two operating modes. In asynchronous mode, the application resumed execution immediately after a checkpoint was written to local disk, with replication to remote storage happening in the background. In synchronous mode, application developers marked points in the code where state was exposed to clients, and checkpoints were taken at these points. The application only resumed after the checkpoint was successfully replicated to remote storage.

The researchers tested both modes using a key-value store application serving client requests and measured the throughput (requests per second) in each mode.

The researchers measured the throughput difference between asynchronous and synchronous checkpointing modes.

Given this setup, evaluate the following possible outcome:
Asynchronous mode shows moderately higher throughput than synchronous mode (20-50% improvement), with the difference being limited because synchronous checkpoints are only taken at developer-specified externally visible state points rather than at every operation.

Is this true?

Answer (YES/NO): NO